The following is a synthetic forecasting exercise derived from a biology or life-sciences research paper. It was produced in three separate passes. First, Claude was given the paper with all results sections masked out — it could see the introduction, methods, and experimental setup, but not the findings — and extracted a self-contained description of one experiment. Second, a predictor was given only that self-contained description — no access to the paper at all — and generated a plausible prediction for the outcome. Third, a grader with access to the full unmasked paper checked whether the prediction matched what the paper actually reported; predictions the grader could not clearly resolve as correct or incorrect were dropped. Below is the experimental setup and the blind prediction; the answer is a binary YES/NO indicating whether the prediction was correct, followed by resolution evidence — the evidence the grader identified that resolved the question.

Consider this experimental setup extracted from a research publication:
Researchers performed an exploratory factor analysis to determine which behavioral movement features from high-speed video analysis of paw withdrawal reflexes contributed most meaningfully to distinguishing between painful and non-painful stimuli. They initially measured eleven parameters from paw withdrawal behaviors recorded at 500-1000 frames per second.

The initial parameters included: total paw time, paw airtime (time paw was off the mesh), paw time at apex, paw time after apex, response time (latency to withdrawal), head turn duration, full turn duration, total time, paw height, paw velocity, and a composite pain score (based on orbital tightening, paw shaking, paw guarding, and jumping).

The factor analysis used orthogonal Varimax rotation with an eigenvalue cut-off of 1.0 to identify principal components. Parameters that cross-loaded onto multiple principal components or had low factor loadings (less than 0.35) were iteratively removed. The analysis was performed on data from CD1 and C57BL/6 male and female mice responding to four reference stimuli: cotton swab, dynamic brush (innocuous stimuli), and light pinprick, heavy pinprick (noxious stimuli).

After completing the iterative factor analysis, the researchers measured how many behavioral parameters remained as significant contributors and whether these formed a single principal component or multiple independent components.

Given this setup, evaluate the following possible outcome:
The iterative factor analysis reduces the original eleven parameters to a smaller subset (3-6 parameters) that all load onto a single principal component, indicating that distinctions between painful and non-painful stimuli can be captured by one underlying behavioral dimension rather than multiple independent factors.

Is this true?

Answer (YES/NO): YES